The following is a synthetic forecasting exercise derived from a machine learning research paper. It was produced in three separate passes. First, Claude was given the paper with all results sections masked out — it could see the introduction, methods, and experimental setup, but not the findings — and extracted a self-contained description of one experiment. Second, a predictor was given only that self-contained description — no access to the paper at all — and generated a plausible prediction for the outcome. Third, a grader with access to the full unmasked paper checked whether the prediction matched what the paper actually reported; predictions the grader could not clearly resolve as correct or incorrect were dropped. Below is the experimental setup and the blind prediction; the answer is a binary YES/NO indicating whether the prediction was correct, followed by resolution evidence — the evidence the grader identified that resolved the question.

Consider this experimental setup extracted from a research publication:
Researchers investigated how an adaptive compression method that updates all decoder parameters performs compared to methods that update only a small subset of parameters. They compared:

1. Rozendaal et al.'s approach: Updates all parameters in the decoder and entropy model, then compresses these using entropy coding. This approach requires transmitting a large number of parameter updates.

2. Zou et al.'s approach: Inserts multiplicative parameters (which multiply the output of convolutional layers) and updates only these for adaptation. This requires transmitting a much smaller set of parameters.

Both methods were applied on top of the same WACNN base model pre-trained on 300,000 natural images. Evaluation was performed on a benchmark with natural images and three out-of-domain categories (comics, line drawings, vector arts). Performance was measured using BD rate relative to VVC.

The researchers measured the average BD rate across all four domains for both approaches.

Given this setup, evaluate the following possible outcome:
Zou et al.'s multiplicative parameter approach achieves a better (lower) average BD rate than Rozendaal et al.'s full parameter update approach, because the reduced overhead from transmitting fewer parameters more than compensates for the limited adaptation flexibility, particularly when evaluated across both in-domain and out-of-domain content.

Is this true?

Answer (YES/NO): YES